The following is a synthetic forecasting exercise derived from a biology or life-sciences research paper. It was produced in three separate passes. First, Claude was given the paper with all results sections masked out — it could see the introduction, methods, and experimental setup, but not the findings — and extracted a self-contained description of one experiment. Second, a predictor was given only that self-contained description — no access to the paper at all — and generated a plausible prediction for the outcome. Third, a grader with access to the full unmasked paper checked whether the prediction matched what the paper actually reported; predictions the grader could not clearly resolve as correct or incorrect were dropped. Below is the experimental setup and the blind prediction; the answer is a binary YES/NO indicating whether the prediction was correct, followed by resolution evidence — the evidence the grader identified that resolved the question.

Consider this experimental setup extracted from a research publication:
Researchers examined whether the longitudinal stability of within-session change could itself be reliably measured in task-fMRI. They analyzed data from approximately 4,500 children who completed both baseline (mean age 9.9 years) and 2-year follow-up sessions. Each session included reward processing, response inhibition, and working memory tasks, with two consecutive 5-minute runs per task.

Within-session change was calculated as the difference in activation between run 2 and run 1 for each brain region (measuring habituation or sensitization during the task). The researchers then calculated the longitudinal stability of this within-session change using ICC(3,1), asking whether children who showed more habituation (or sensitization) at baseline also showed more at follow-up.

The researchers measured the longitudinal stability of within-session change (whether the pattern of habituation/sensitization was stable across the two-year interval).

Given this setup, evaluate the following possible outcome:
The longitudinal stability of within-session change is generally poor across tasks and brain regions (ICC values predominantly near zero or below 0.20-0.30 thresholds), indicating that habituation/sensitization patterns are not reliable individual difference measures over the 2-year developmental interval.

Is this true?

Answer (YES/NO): YES